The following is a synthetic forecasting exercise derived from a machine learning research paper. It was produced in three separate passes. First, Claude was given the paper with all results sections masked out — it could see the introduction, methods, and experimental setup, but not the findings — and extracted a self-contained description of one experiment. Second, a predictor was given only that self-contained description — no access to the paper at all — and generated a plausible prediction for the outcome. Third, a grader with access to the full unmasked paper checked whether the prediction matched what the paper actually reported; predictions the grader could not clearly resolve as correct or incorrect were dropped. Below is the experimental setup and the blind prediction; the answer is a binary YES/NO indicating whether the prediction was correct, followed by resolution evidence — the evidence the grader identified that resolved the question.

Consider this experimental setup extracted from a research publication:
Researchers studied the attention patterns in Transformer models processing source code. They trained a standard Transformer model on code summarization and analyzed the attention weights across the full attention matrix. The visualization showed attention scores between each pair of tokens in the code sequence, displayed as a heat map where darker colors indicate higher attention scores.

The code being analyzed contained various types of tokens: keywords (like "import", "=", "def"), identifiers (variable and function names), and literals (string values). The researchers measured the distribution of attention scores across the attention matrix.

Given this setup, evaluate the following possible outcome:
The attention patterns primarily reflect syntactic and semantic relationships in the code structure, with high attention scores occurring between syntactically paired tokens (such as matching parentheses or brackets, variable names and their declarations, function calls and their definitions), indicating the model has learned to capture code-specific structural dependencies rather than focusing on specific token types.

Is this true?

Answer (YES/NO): NO